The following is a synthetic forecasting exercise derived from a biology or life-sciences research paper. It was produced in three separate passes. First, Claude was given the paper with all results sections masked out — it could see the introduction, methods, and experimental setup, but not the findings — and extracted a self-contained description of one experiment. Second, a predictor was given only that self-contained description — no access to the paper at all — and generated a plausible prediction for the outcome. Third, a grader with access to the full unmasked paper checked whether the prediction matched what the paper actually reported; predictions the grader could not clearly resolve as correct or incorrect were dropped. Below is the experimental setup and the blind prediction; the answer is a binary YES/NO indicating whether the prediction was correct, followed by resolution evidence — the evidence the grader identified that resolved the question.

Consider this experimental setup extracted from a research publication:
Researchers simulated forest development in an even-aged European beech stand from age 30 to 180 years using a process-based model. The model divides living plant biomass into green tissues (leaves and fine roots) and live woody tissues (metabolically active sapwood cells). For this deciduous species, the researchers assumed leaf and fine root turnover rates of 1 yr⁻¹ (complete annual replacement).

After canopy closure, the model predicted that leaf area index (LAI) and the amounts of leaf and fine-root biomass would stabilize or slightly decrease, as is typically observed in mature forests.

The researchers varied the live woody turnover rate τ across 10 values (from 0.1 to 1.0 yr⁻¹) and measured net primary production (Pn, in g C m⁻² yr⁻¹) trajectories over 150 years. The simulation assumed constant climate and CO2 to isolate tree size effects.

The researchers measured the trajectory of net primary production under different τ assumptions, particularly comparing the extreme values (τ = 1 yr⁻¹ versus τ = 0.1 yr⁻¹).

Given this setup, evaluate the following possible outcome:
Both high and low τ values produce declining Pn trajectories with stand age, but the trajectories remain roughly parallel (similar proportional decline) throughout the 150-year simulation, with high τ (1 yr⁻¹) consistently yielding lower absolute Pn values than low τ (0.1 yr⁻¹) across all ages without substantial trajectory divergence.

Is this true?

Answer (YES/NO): NO